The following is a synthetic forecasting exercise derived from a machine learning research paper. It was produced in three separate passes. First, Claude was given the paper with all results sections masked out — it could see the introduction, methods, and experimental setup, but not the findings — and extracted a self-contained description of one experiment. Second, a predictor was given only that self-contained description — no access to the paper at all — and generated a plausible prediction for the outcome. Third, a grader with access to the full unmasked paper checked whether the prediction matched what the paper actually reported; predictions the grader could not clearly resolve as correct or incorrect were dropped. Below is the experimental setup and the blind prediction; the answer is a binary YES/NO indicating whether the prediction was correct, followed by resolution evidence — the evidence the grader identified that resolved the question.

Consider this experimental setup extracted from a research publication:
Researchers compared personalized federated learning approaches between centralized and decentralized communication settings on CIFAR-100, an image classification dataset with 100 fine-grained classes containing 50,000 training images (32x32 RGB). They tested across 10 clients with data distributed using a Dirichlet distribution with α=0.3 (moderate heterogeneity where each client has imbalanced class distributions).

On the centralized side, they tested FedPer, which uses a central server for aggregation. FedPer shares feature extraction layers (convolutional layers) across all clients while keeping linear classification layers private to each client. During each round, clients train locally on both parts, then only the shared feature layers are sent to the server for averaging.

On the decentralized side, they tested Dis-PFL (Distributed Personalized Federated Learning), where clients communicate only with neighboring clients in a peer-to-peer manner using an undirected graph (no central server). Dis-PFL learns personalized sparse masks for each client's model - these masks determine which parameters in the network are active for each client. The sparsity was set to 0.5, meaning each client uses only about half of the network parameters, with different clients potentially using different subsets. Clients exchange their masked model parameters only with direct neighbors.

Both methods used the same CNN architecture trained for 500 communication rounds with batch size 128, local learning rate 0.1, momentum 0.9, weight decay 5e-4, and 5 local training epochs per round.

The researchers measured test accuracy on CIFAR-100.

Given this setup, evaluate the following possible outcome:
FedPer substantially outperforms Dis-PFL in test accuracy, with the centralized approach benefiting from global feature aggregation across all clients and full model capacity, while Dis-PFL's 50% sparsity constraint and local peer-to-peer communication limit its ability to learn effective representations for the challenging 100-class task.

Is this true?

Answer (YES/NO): NO